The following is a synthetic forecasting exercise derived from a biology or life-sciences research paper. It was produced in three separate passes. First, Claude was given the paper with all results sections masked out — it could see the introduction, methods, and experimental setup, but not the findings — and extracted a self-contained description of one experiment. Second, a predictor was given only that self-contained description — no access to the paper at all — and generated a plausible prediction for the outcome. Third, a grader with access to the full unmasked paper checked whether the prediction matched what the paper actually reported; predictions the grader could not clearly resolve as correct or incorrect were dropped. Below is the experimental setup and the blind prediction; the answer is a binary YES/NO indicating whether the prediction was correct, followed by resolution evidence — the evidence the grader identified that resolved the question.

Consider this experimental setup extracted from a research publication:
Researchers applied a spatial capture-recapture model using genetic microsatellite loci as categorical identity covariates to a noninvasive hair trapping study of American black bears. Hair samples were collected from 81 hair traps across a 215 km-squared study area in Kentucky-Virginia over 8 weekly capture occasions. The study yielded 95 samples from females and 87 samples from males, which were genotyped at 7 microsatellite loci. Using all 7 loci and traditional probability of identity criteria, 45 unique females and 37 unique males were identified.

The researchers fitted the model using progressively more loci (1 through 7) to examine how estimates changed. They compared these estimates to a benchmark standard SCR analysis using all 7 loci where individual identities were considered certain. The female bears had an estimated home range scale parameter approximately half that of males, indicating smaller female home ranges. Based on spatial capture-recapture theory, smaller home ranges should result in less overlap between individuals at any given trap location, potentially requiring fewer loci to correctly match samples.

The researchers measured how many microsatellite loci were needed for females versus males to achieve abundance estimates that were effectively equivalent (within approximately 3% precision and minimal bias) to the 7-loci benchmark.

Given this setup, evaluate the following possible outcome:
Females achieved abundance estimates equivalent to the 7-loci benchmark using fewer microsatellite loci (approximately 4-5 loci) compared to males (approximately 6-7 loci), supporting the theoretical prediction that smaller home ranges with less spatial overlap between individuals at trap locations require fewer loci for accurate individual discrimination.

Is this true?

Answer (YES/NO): NO